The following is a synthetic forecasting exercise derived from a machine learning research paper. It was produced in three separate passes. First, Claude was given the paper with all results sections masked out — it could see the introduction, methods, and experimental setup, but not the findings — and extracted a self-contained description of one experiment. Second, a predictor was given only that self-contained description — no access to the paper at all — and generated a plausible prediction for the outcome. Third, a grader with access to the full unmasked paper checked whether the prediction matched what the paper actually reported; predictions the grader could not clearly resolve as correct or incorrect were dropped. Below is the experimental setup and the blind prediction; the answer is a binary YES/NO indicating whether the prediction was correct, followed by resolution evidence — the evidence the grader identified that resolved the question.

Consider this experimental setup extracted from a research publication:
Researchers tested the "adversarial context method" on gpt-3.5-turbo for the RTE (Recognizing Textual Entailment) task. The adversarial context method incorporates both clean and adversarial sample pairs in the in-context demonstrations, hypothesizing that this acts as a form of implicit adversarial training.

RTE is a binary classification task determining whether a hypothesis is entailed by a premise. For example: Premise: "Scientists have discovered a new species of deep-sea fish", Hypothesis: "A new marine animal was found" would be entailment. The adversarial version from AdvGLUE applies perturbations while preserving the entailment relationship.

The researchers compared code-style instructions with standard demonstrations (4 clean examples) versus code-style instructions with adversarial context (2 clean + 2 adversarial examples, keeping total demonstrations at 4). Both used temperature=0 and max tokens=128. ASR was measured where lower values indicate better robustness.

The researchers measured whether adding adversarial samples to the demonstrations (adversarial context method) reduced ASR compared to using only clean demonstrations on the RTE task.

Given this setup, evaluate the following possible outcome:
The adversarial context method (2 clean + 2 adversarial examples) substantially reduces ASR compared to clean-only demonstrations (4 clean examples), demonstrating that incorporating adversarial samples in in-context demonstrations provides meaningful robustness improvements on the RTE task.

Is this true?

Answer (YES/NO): NO